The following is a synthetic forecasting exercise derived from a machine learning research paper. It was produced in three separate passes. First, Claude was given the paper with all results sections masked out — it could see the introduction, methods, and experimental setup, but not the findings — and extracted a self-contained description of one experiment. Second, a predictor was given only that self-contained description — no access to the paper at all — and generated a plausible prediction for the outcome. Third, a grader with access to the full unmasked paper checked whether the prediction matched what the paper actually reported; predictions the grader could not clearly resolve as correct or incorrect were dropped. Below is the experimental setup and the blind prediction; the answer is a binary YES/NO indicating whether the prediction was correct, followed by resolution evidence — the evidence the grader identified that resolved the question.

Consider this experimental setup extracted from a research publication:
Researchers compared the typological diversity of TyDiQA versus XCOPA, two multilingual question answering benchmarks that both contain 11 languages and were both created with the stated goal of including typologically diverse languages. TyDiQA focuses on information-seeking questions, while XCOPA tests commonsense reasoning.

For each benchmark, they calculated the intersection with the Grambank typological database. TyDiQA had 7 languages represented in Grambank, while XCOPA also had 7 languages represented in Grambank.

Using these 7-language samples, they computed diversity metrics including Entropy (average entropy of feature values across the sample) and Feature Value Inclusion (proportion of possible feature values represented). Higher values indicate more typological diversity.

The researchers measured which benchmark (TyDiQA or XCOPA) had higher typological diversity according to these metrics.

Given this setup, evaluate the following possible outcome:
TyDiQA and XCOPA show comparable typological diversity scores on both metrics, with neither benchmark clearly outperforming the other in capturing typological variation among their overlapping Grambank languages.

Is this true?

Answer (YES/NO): NO